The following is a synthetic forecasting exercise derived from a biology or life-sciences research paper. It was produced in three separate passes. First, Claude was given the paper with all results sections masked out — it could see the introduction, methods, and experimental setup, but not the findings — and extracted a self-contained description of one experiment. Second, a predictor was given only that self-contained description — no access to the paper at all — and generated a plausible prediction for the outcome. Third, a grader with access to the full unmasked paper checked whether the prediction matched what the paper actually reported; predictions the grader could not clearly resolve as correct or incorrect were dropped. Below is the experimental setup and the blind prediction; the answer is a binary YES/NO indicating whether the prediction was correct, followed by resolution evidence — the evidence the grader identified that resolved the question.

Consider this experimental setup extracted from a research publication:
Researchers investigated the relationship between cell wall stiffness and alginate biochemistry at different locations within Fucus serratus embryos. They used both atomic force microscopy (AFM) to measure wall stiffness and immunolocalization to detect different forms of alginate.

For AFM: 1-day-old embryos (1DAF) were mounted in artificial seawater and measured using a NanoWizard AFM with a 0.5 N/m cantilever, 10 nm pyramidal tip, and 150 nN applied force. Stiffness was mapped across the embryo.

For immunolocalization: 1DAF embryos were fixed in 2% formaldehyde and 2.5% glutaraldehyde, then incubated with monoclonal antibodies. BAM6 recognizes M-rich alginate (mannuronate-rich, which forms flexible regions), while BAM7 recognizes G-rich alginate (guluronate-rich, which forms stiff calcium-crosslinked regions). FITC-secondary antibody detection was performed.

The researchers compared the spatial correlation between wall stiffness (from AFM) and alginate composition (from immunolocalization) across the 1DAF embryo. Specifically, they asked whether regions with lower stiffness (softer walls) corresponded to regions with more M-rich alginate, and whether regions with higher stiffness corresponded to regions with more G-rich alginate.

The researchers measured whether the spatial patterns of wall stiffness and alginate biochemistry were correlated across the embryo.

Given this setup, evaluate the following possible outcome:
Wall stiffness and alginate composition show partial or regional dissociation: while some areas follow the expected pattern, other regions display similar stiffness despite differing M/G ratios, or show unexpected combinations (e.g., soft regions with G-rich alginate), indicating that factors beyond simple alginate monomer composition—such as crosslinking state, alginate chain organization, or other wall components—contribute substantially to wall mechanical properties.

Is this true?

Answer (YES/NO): NO